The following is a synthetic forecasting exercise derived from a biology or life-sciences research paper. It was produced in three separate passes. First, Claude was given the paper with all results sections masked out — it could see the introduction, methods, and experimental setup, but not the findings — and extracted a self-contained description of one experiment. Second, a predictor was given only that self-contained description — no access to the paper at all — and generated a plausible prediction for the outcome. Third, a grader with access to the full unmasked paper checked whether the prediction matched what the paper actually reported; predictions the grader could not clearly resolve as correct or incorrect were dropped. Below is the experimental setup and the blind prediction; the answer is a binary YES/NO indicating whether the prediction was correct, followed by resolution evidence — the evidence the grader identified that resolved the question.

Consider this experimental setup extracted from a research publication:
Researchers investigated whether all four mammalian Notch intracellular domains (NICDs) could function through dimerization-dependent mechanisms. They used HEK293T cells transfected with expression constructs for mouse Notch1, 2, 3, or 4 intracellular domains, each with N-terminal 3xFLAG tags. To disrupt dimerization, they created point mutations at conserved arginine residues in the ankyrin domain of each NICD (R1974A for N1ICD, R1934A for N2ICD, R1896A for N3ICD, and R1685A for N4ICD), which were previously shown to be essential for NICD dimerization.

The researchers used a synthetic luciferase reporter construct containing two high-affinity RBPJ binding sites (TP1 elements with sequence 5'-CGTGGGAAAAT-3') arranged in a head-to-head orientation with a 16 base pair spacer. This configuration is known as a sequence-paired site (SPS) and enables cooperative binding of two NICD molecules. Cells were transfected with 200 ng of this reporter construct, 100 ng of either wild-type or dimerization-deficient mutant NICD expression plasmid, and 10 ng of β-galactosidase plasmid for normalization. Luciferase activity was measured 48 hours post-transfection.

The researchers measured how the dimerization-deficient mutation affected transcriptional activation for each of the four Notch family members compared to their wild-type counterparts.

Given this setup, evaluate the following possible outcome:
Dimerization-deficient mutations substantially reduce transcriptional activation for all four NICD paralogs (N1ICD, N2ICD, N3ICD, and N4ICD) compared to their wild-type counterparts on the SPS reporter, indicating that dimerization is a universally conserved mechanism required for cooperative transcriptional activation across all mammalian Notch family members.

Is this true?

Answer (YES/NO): NO